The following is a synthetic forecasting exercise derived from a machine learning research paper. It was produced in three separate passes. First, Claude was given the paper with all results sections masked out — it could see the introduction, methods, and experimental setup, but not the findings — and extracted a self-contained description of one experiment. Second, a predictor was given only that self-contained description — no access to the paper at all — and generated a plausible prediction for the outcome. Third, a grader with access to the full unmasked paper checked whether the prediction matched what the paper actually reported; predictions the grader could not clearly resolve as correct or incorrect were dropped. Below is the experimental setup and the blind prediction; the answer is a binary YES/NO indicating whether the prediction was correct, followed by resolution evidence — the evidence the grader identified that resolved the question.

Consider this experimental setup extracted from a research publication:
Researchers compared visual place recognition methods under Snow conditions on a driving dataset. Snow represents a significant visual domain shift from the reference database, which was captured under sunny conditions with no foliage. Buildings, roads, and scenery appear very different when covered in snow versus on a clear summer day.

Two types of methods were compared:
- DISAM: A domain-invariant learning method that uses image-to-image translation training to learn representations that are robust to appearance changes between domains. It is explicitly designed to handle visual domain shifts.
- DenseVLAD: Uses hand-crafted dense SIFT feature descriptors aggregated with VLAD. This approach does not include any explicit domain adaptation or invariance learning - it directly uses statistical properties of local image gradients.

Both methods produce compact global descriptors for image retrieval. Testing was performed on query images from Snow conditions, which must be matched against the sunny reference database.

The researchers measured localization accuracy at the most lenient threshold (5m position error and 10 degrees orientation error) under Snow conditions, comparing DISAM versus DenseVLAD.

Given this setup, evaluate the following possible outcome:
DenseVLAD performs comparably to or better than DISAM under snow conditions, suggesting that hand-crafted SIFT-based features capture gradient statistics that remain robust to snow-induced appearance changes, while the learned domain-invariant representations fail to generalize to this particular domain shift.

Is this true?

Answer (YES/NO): YES